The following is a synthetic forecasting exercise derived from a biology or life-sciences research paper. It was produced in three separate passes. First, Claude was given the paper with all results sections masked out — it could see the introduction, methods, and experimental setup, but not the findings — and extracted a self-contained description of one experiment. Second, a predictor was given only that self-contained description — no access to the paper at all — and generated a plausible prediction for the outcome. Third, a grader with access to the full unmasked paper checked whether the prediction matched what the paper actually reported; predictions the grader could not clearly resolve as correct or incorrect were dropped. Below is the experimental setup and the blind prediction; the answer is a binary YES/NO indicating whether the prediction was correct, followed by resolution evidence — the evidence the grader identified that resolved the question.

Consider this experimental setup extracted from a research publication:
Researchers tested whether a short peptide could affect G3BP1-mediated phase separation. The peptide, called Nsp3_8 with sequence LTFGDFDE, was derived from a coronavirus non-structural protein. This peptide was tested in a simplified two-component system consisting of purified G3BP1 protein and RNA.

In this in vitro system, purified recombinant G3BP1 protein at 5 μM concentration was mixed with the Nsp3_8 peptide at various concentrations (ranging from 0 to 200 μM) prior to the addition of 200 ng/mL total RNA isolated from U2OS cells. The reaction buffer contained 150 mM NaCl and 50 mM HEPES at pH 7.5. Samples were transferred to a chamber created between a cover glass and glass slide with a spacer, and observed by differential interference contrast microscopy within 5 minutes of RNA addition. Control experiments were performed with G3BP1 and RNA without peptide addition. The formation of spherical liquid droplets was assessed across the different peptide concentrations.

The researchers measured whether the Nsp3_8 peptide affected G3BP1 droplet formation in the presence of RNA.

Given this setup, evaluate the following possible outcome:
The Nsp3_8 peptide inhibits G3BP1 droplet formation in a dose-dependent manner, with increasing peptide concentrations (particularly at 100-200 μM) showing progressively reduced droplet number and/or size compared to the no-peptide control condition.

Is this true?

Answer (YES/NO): YES